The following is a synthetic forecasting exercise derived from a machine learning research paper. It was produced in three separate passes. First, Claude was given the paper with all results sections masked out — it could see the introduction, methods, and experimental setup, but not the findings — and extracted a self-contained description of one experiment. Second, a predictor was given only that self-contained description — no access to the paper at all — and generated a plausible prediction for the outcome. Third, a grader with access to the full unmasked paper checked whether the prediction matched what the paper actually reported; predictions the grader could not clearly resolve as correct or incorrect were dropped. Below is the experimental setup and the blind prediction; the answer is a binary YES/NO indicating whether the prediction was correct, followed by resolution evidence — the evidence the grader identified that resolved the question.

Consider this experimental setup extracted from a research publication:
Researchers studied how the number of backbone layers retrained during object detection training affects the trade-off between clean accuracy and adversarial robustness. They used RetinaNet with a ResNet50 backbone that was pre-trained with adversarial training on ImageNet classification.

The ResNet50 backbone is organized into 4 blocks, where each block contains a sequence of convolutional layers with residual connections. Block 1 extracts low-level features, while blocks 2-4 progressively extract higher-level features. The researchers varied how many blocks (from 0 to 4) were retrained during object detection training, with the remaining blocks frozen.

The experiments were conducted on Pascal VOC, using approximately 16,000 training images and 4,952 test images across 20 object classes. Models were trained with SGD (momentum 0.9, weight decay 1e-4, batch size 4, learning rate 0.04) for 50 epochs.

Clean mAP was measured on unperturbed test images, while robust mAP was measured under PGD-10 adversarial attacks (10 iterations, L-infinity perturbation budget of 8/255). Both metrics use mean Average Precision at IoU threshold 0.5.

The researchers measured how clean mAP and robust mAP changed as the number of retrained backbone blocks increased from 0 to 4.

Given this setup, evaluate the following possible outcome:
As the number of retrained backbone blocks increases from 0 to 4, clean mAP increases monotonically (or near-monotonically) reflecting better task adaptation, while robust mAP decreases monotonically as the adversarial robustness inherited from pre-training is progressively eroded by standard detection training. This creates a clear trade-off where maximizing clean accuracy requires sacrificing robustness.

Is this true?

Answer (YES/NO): YES